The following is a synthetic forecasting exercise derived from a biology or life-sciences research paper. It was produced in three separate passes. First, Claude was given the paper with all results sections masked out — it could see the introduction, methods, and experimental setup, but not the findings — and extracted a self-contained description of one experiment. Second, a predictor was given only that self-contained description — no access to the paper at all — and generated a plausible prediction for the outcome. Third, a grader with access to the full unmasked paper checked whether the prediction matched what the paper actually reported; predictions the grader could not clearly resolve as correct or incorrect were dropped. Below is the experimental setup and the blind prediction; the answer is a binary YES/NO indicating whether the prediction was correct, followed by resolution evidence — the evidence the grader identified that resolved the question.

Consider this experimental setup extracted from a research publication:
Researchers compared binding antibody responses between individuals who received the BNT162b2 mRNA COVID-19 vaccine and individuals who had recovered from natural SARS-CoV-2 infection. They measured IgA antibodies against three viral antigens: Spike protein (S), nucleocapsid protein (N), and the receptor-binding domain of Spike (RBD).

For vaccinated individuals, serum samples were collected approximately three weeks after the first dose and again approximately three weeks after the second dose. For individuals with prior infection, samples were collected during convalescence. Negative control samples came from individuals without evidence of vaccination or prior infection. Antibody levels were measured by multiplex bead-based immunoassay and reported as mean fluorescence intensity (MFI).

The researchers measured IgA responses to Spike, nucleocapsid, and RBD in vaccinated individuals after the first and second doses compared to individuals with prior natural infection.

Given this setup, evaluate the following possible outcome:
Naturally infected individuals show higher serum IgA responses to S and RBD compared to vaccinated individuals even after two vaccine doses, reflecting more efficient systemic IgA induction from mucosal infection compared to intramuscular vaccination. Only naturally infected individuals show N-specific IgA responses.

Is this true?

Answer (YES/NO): NO